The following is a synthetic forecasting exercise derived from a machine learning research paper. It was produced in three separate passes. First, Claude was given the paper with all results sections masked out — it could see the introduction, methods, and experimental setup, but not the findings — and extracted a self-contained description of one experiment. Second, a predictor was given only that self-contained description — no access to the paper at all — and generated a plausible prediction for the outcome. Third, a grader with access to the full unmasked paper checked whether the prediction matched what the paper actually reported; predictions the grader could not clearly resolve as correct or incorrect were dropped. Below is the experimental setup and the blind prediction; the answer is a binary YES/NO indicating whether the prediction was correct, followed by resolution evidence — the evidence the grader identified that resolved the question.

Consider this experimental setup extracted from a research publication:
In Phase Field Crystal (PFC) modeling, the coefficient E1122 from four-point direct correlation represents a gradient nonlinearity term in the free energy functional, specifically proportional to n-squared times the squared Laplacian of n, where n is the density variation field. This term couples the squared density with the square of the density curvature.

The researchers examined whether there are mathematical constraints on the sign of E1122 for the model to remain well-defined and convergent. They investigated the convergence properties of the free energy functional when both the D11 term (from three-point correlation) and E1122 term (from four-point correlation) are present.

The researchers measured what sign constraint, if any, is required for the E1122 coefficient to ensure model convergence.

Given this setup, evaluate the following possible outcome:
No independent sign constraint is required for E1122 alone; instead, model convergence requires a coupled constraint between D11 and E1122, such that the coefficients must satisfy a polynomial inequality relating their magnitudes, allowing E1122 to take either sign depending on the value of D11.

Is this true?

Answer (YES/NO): NO